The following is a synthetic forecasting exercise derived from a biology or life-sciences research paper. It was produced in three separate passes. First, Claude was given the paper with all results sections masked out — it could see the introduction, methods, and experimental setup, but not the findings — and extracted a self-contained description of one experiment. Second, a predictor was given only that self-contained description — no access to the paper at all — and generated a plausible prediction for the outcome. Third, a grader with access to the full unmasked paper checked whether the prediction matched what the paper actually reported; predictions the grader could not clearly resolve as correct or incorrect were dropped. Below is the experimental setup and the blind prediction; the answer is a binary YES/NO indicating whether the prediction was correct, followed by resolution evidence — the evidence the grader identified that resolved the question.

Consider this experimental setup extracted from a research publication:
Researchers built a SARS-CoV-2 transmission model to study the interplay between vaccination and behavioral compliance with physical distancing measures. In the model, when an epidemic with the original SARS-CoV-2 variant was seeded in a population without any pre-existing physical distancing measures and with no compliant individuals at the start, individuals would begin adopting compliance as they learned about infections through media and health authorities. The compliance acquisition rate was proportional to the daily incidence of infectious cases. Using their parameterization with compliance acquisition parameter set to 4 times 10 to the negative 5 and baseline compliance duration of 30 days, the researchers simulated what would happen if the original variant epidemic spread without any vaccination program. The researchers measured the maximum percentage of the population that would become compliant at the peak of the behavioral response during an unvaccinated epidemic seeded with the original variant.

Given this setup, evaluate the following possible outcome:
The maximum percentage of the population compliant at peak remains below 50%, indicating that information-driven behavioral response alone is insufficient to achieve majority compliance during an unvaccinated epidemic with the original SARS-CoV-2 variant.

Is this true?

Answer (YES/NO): NO